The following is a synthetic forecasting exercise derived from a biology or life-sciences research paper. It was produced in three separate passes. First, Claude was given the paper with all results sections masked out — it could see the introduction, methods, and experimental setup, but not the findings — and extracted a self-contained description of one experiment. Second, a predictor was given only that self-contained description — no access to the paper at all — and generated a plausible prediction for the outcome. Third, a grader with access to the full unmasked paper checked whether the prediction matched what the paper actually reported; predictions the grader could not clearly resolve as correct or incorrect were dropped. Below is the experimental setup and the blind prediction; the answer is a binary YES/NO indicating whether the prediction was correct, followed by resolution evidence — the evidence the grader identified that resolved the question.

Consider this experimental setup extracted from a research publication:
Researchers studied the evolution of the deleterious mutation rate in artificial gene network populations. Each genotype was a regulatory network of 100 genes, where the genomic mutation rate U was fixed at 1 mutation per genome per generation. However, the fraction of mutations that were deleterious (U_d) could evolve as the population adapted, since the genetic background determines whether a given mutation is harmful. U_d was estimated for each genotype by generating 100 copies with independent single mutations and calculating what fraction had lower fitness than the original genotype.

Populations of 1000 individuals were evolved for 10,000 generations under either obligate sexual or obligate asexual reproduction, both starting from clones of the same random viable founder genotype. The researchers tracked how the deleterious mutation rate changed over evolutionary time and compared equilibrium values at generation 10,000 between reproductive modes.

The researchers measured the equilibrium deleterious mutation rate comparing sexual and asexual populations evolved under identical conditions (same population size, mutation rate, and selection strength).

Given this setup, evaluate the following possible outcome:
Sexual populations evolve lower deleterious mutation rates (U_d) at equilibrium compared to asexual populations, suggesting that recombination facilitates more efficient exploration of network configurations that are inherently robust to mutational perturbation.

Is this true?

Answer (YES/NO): YES